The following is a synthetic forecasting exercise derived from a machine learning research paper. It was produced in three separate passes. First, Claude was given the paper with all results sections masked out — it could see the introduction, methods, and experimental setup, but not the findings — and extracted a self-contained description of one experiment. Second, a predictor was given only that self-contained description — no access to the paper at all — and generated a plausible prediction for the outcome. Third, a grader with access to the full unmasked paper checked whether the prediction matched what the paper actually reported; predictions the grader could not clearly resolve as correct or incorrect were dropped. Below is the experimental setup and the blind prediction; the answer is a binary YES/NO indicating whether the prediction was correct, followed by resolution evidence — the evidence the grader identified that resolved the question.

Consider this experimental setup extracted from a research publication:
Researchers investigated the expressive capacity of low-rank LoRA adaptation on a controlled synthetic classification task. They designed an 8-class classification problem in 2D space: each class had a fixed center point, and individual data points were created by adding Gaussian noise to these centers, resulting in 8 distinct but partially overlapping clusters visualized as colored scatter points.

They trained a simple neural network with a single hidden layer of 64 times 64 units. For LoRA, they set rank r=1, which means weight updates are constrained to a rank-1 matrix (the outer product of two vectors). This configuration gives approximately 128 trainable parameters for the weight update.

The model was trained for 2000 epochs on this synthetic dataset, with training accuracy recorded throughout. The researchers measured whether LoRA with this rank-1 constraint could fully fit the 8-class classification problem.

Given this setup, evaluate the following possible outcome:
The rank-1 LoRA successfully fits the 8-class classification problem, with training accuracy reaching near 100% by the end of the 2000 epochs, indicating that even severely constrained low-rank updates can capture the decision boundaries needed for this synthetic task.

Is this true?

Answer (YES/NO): NO